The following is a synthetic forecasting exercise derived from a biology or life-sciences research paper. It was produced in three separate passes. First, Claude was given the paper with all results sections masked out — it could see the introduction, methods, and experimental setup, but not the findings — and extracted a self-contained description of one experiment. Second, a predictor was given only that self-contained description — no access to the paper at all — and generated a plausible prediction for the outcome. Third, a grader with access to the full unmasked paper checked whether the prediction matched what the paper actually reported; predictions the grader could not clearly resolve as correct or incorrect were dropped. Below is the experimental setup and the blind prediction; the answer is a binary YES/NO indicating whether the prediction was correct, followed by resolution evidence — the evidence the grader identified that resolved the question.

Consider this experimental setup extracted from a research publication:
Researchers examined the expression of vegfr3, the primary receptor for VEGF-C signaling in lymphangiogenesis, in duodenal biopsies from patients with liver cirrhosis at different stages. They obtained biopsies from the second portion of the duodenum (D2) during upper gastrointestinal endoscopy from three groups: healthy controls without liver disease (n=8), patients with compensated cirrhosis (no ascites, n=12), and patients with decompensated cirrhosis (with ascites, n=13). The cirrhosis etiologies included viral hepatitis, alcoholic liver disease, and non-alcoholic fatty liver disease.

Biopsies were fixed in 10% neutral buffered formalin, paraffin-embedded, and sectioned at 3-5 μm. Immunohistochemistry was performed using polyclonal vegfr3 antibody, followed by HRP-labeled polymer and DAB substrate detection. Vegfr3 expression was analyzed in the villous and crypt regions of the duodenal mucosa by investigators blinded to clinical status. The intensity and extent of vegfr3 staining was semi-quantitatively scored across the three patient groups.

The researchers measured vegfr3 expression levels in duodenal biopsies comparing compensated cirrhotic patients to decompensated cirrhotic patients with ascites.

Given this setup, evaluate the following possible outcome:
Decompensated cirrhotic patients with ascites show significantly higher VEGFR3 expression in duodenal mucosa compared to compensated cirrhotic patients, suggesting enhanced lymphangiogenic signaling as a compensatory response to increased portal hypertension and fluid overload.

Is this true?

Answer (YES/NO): YES